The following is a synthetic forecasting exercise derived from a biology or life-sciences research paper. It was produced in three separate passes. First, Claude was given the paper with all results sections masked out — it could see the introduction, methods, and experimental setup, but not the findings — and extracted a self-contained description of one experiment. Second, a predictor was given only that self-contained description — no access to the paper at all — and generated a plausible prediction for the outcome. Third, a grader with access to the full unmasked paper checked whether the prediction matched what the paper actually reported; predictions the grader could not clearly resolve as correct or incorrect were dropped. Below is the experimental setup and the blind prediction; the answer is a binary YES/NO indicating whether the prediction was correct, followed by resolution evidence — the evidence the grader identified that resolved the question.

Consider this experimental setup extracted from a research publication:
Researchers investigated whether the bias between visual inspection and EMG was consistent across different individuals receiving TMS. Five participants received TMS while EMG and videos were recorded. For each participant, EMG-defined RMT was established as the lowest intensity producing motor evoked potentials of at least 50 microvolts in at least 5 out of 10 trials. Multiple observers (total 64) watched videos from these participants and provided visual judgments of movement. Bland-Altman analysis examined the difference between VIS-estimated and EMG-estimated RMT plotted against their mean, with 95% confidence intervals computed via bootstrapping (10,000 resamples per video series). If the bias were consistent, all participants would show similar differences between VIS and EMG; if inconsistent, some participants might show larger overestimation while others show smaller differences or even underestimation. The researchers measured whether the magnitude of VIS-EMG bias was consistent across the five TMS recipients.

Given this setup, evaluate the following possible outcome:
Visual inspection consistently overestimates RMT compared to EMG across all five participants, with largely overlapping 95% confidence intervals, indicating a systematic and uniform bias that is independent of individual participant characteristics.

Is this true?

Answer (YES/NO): NO